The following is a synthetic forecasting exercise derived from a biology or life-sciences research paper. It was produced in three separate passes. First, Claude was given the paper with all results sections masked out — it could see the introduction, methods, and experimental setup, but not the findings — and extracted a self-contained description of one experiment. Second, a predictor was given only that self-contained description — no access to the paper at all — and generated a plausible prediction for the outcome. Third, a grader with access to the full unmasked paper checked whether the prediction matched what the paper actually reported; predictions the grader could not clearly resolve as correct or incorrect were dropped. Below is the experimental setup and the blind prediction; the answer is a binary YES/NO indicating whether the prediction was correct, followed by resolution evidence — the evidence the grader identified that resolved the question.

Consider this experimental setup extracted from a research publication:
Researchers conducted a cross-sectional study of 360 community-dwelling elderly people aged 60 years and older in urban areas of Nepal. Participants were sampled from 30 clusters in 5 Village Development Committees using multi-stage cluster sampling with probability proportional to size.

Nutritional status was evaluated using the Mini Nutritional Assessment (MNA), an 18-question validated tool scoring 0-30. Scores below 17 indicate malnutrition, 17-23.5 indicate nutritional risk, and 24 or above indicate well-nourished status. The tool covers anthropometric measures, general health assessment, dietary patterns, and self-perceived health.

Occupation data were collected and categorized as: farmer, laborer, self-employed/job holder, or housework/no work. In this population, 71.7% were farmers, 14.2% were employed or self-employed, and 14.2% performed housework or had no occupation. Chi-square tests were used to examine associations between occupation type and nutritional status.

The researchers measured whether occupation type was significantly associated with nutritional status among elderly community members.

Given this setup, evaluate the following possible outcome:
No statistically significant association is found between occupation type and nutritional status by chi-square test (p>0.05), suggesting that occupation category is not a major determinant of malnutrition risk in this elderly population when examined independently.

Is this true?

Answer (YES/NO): NO